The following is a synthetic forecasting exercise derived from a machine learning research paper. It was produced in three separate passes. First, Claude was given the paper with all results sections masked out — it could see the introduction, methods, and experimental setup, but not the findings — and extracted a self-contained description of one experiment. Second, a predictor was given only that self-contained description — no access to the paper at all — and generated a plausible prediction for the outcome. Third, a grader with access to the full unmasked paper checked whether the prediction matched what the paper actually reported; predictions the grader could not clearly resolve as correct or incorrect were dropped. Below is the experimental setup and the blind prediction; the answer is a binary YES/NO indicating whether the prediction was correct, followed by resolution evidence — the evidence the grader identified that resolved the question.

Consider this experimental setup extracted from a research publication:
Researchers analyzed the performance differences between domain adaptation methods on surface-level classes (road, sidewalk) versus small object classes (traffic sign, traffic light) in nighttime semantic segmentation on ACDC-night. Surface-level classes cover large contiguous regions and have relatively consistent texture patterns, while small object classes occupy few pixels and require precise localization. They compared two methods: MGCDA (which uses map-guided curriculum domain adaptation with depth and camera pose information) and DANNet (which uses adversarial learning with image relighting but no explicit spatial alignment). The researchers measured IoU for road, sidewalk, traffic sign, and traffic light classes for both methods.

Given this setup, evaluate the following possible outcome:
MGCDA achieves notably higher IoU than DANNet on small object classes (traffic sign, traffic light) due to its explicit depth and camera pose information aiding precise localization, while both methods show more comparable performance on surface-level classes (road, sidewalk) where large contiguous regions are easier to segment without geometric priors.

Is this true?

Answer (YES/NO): NO